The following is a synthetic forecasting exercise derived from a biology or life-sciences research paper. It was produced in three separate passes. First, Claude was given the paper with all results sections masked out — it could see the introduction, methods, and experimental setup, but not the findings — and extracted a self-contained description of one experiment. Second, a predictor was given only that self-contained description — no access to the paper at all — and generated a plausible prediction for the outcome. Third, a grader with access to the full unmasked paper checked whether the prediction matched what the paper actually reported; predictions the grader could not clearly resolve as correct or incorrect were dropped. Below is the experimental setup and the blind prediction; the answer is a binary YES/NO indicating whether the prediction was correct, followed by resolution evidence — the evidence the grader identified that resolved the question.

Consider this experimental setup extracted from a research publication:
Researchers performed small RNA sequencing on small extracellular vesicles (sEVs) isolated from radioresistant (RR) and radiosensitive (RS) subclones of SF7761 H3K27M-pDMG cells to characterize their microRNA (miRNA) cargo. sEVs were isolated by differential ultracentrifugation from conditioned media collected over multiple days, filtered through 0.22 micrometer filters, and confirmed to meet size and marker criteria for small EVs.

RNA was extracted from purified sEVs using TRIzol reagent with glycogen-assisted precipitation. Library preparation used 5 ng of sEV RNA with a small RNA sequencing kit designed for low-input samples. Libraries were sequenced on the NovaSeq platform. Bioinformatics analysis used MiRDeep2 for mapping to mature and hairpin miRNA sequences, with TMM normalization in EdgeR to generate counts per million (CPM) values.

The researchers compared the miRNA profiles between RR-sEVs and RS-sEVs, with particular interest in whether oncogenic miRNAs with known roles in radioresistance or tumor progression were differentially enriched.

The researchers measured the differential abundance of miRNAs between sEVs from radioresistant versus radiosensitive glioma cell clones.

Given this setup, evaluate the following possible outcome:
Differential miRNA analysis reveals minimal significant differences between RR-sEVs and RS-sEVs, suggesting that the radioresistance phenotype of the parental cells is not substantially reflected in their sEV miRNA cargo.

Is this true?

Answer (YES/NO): NO